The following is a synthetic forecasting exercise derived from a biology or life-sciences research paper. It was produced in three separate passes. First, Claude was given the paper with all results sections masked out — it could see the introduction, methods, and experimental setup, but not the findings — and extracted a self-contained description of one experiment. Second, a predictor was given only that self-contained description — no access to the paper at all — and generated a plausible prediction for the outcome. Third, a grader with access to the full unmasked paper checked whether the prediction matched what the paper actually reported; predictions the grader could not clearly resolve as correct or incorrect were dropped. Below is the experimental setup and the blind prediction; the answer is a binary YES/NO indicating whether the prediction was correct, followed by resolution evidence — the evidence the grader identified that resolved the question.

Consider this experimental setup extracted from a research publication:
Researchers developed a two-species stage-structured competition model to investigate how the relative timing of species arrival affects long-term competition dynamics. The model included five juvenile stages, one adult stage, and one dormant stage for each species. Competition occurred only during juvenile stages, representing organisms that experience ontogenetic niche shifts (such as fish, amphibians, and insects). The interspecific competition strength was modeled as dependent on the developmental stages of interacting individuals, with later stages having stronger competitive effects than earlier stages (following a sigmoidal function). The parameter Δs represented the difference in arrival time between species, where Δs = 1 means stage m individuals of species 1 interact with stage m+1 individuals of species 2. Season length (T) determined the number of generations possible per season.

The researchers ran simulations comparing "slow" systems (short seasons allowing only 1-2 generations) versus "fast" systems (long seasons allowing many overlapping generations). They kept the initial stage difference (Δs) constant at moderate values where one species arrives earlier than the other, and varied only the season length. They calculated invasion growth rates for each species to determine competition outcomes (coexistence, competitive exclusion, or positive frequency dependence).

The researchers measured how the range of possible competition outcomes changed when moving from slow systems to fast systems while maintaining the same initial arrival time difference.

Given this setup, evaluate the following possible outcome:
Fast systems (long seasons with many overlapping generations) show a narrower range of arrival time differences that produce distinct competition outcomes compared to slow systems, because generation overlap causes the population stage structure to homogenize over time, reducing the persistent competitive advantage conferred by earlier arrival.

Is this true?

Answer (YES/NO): YES